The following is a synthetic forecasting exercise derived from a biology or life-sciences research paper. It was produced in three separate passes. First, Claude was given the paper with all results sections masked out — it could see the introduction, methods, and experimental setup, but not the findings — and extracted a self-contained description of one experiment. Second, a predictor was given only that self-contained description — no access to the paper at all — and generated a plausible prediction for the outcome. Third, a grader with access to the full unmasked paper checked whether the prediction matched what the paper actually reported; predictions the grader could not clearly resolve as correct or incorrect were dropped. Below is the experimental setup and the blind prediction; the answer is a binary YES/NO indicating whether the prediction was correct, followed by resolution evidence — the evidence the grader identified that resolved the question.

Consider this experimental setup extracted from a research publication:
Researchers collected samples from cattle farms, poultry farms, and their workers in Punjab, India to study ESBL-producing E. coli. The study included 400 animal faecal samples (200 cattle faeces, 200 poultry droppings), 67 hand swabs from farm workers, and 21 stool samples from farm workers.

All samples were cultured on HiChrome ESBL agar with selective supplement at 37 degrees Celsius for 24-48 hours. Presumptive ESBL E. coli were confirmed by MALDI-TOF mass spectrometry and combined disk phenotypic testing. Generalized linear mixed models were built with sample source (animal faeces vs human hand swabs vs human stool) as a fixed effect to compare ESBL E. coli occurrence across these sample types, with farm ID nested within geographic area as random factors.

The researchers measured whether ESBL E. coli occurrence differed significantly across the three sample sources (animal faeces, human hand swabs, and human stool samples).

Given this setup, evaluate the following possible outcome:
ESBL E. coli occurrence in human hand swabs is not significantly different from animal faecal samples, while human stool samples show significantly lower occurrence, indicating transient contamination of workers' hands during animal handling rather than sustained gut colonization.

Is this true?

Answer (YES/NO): NO